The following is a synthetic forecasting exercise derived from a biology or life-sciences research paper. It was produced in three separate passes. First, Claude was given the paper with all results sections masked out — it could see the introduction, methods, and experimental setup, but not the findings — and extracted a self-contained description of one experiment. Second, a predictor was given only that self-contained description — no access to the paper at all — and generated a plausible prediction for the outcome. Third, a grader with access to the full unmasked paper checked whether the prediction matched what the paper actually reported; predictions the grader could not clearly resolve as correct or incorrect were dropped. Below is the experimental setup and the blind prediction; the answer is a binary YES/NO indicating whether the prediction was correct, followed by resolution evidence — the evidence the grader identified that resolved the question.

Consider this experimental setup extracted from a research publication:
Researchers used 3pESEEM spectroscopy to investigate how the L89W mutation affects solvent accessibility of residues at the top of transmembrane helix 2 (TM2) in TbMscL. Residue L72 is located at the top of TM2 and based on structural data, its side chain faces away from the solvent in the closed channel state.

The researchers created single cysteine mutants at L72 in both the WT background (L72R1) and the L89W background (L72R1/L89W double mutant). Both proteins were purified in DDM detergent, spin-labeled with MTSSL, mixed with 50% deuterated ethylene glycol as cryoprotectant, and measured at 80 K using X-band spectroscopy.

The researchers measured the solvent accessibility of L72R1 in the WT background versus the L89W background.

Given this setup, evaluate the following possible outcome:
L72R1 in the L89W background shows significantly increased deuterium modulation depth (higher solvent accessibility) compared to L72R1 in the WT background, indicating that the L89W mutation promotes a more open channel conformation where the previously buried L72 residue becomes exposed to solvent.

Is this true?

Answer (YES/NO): YES